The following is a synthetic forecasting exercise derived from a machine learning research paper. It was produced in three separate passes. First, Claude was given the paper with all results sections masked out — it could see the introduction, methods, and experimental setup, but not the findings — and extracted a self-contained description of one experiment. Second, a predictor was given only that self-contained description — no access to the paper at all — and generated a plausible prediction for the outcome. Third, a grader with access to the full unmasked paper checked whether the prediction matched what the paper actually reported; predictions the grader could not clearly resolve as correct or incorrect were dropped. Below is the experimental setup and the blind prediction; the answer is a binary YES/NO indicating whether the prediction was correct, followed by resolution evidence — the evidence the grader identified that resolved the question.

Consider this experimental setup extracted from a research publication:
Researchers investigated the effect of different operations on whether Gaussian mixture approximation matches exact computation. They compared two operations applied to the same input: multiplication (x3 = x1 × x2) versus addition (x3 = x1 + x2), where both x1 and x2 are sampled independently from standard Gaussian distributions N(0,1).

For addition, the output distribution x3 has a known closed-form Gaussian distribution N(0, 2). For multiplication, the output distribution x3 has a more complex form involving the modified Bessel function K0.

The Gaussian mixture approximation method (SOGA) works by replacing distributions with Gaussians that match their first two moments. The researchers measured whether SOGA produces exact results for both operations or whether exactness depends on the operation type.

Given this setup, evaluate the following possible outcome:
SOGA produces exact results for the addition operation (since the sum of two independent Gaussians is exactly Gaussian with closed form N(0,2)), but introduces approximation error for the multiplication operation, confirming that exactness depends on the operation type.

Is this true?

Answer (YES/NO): YES